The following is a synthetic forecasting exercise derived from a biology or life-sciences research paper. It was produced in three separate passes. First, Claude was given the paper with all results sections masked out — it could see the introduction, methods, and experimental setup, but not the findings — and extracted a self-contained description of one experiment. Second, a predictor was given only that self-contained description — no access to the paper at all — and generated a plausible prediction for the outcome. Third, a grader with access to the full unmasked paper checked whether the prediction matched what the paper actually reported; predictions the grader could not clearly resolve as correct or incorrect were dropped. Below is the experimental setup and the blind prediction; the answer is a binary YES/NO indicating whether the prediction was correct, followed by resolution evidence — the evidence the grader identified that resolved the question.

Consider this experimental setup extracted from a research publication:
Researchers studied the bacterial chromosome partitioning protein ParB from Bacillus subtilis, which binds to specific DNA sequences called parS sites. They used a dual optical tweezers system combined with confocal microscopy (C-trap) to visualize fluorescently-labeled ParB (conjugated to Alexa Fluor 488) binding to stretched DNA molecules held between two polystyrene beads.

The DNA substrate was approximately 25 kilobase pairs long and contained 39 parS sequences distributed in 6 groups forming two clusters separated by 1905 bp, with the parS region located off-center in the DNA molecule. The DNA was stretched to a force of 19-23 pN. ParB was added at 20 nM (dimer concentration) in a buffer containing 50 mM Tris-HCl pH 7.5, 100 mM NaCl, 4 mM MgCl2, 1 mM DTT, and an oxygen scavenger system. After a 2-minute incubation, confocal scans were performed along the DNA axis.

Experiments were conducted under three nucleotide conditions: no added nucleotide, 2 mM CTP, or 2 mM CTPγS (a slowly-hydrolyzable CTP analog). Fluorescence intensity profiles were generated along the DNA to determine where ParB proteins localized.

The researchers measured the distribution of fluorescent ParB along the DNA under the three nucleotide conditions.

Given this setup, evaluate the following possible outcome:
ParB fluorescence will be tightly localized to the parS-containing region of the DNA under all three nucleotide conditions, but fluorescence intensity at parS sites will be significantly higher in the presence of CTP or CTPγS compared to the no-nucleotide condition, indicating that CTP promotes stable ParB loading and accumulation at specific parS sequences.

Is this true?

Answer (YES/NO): NO